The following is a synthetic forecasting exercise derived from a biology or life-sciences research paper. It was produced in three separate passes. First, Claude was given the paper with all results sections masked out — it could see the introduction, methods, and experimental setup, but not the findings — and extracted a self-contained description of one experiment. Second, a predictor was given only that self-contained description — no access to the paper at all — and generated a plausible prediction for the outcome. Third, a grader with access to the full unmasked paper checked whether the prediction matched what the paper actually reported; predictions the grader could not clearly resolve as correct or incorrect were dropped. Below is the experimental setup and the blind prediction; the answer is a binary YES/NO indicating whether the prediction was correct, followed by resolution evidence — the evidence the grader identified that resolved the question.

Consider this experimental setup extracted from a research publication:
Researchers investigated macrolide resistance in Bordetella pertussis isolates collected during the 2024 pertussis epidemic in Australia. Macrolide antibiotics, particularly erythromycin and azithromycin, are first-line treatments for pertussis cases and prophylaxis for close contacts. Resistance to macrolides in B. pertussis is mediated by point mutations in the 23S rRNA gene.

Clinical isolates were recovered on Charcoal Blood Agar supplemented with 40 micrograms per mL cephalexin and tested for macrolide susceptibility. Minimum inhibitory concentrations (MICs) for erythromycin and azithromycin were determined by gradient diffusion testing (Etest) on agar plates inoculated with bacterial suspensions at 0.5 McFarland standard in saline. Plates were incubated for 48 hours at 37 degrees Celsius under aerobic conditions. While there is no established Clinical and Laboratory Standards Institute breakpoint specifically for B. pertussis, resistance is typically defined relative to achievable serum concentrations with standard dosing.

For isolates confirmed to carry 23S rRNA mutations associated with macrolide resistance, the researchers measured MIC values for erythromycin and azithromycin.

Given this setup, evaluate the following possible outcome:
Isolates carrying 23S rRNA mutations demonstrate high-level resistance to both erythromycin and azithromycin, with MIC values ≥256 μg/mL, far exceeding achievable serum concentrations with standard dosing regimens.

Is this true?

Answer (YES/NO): YES